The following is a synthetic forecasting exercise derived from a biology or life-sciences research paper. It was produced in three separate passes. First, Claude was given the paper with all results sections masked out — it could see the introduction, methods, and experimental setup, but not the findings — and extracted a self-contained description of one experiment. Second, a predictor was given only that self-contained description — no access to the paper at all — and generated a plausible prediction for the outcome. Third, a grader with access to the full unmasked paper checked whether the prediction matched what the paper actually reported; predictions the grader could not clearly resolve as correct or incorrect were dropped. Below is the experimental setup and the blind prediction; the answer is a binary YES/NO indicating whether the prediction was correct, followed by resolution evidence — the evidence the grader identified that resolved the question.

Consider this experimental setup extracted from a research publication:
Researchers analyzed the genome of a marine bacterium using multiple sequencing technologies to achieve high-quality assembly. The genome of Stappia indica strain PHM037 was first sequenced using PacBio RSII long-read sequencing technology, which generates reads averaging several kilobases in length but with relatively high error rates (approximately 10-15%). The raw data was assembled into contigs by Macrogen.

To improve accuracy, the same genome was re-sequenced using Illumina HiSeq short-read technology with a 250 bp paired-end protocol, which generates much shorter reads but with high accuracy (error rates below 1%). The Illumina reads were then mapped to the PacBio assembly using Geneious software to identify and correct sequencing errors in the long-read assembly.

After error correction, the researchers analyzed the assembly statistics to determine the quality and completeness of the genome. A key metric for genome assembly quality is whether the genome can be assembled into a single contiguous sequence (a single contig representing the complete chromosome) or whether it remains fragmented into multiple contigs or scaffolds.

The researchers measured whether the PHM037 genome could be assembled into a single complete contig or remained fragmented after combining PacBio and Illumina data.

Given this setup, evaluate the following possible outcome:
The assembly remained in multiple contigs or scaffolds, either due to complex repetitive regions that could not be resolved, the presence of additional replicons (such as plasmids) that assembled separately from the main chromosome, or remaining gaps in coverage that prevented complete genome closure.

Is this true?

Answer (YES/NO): NO